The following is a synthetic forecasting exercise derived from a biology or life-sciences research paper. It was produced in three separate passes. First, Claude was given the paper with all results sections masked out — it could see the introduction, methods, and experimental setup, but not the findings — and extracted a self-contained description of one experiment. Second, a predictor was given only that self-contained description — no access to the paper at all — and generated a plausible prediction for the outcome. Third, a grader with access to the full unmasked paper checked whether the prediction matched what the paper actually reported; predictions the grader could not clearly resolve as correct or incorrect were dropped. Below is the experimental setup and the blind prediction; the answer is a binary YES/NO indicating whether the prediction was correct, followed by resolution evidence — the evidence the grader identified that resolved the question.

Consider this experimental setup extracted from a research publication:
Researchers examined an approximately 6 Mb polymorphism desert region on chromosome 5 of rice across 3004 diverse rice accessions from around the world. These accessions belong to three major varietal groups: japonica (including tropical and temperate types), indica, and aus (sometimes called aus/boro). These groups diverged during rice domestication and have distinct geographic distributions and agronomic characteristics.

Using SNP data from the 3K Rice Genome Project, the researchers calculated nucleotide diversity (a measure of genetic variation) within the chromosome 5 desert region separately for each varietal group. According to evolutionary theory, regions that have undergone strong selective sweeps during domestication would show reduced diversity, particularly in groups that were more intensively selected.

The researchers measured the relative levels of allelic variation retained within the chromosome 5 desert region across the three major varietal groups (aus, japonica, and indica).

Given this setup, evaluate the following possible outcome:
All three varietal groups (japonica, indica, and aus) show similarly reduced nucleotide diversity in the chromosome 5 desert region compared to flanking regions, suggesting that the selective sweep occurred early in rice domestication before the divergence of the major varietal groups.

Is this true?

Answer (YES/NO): NO